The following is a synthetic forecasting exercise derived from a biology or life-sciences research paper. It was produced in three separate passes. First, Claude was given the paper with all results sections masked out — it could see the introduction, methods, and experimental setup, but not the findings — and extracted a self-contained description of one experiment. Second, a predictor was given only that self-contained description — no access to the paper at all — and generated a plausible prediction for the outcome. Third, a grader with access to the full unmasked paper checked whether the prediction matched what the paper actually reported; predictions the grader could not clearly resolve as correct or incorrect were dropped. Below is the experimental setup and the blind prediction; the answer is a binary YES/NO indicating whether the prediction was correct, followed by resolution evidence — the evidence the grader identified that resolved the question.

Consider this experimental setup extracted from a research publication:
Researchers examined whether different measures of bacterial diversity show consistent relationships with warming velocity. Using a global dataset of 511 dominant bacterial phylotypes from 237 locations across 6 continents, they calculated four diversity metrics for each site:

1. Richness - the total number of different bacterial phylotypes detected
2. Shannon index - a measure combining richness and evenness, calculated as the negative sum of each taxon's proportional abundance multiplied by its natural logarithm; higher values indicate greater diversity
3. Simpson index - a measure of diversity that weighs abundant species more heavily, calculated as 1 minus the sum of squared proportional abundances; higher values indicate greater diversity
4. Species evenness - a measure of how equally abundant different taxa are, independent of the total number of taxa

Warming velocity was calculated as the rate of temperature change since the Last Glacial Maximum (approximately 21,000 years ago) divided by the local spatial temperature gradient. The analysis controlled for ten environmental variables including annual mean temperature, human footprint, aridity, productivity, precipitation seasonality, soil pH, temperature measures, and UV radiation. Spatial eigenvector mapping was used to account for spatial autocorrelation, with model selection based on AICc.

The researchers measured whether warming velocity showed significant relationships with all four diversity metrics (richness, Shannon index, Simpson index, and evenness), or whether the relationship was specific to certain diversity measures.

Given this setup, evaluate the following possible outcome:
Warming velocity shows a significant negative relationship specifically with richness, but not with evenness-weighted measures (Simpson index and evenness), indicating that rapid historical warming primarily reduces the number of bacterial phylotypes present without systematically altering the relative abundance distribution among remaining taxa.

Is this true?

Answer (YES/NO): NO